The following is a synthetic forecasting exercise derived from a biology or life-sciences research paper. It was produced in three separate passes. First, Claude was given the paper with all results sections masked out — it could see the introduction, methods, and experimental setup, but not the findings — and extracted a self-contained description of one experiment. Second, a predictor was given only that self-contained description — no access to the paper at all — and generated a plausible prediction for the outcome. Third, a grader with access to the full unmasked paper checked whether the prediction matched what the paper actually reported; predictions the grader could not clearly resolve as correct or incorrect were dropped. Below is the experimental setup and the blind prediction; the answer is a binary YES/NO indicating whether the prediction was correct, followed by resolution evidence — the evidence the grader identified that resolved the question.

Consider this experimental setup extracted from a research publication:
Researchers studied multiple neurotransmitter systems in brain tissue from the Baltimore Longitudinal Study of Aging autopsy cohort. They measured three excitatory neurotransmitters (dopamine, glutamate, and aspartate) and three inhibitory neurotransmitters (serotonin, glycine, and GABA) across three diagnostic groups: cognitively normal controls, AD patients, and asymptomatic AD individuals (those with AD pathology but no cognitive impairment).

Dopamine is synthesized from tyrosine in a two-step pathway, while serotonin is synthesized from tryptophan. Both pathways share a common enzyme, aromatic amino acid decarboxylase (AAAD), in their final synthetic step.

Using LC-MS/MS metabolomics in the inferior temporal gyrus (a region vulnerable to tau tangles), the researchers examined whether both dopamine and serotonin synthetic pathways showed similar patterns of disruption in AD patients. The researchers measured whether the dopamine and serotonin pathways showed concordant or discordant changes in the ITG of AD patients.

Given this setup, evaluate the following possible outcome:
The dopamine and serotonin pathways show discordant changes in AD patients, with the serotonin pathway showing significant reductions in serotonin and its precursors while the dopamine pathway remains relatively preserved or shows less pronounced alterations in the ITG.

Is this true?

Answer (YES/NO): NO